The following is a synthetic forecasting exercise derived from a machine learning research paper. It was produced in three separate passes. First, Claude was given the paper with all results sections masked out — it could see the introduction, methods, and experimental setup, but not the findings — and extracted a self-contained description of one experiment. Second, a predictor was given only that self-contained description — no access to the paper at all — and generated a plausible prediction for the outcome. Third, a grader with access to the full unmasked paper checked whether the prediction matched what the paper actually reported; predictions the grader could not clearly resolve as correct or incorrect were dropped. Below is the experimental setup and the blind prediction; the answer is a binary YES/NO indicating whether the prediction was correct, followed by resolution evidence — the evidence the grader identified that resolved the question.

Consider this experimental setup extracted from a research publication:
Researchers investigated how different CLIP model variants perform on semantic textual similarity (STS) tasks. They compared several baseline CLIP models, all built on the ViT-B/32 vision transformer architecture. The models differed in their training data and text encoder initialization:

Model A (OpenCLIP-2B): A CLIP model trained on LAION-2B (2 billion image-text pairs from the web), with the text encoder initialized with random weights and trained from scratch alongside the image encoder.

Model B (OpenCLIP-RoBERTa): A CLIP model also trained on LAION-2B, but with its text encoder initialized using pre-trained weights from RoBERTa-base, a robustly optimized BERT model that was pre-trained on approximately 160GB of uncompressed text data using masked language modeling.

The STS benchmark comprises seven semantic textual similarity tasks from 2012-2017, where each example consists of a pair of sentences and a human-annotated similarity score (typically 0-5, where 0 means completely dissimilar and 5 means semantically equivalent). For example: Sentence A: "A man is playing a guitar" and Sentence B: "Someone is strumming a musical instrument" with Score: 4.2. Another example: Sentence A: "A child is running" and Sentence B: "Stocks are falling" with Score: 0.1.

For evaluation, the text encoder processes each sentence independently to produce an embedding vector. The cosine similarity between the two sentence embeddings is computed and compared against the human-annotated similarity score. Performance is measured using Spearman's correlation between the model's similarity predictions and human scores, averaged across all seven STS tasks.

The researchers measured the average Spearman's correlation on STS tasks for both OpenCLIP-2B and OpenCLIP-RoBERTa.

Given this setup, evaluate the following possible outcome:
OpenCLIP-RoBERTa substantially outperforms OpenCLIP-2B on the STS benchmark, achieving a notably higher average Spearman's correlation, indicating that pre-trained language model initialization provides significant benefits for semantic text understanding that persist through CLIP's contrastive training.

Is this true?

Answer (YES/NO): YES